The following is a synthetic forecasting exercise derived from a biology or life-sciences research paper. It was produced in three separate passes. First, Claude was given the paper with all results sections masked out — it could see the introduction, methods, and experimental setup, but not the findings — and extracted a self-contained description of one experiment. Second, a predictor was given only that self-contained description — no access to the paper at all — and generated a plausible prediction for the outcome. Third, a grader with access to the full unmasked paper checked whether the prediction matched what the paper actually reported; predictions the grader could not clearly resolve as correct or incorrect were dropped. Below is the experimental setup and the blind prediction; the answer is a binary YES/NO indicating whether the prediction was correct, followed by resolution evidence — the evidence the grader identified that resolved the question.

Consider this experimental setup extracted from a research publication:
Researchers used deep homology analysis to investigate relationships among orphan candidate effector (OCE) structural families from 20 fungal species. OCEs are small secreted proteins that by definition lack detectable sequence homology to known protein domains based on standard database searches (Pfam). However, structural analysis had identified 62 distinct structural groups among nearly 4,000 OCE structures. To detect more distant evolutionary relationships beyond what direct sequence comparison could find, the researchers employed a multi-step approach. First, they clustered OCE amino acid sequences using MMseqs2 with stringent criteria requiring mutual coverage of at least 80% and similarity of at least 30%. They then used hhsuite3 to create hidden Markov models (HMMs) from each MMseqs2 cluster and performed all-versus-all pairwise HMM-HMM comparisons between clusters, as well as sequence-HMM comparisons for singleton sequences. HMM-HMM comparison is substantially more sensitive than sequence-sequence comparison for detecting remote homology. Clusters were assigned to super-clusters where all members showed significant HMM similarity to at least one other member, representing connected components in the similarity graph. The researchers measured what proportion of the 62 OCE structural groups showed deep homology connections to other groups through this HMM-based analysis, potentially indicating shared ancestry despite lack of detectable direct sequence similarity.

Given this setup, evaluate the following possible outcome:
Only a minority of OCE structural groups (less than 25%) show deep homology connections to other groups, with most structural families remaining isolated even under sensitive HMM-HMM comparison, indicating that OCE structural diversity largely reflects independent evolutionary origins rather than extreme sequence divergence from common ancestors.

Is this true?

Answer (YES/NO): NO